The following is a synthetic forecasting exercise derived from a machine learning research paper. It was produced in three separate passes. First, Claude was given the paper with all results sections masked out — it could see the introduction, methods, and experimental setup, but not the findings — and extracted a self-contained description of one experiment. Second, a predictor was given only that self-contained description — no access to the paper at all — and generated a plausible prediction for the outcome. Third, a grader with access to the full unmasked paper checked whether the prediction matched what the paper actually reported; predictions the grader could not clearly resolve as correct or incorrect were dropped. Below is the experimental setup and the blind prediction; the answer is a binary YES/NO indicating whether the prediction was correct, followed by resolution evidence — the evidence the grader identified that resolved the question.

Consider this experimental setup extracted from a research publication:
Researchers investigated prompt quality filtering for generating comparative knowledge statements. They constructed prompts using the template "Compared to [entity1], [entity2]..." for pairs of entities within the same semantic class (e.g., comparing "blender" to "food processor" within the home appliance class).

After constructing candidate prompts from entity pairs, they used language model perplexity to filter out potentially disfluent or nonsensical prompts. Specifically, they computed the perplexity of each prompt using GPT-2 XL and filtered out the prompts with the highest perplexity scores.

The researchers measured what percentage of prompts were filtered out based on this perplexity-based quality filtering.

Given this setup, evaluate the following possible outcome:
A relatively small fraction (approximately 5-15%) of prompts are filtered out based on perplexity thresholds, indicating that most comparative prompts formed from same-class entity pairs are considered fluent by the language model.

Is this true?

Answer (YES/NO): NO